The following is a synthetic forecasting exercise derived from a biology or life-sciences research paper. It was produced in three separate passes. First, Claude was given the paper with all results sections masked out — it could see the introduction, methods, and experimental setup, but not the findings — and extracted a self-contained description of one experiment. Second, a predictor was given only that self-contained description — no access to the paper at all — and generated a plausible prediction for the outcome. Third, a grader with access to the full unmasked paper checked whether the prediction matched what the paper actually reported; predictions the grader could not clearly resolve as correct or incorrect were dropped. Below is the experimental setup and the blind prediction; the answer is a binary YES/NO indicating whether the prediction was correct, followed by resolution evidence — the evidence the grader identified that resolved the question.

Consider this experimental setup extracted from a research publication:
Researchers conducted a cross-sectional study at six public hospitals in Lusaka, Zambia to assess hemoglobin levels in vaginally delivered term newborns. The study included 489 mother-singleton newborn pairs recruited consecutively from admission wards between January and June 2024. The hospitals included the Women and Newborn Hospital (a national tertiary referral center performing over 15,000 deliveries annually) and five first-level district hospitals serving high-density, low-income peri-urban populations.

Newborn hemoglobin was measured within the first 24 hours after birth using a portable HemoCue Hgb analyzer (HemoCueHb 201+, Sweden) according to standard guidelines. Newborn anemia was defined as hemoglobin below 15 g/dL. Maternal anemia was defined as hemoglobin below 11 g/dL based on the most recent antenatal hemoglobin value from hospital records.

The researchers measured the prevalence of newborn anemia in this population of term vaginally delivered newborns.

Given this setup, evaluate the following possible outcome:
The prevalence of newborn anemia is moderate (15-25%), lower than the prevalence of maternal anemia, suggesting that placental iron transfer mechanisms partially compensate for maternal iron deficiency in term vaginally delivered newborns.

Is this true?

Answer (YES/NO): NO